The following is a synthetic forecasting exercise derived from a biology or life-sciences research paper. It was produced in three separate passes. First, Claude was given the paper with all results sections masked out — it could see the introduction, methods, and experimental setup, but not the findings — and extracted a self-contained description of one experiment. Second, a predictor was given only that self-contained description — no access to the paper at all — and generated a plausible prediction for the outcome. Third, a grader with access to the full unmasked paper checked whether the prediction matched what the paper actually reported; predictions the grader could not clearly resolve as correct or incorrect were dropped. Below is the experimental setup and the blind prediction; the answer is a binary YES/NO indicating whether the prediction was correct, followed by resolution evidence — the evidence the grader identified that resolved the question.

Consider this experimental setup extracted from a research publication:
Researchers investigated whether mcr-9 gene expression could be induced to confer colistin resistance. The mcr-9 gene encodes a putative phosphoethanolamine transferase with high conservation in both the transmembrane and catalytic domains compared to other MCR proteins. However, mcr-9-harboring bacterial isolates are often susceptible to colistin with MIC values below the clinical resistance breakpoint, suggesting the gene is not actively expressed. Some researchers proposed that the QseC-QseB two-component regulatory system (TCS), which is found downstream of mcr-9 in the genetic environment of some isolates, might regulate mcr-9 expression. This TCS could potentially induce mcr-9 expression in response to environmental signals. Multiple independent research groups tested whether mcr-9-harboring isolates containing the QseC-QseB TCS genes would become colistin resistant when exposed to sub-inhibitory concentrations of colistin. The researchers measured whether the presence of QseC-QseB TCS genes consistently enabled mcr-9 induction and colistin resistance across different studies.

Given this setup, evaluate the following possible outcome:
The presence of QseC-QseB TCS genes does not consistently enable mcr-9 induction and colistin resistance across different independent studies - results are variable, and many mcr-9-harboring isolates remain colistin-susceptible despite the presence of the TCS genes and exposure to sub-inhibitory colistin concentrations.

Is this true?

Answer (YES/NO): YES